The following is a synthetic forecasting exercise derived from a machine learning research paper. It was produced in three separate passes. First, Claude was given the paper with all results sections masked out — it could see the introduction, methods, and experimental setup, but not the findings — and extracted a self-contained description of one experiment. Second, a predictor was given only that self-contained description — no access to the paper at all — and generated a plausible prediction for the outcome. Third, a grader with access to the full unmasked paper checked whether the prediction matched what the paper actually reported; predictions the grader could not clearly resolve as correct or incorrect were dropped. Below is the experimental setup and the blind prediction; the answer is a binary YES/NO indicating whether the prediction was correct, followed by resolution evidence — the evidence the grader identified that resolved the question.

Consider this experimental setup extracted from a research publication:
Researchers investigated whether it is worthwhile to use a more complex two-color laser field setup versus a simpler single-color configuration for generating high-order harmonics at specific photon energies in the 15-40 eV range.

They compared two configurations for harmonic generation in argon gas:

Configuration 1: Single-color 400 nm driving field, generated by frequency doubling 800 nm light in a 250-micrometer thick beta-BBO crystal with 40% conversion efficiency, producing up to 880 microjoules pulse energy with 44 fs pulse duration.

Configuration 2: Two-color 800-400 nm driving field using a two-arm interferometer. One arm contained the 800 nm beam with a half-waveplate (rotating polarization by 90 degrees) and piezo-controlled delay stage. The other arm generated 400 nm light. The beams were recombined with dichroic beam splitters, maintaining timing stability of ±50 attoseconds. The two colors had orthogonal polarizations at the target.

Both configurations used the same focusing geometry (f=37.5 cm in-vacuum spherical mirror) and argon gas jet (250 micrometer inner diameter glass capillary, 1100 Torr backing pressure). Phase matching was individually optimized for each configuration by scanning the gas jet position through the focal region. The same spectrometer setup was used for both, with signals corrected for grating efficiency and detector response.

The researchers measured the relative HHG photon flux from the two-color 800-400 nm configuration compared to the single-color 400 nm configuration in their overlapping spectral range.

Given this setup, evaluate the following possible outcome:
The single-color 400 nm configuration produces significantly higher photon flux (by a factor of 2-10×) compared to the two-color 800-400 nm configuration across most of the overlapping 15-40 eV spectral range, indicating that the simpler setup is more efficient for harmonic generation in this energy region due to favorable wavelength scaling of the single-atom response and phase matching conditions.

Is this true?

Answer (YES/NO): NO